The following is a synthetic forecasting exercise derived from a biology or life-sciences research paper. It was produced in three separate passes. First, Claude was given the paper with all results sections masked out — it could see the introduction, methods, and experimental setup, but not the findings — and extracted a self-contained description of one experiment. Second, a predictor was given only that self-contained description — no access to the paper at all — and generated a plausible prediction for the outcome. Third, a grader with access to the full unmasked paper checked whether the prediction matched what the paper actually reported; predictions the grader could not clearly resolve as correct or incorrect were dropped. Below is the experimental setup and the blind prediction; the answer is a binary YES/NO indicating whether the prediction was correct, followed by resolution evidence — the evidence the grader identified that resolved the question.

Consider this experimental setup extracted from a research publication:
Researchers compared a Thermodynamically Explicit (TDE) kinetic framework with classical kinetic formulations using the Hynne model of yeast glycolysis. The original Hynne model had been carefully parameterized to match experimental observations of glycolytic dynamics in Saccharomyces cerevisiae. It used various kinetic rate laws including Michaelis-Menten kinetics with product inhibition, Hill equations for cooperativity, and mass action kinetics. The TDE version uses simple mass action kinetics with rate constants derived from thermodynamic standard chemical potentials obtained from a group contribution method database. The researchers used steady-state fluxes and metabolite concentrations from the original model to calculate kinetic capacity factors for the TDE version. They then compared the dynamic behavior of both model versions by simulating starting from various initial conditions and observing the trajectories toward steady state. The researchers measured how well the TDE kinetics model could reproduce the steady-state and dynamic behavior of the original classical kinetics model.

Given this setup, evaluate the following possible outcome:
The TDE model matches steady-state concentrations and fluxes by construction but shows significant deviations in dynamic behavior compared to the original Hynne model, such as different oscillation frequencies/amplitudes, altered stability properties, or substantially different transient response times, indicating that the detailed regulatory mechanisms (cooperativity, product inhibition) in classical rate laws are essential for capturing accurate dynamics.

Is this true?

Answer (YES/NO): NO